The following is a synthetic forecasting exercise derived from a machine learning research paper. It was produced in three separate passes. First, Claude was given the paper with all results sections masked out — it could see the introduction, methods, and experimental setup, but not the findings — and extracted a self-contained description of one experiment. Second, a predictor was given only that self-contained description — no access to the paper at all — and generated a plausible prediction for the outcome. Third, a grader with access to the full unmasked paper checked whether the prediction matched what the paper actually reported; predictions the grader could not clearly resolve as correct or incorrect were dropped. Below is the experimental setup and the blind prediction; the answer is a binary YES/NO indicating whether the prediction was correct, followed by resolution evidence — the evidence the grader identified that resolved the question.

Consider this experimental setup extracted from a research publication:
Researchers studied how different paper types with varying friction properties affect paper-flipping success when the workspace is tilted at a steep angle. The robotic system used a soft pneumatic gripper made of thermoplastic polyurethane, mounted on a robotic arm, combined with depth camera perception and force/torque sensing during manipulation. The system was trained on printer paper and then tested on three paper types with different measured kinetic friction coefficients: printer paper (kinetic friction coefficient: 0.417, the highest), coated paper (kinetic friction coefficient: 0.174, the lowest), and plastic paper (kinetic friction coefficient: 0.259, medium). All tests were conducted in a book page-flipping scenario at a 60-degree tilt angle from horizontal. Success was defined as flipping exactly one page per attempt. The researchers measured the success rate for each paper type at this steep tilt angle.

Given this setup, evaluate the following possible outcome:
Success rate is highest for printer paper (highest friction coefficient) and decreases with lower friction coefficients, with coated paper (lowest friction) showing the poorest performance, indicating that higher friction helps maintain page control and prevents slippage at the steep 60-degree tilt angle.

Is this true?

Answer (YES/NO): NO